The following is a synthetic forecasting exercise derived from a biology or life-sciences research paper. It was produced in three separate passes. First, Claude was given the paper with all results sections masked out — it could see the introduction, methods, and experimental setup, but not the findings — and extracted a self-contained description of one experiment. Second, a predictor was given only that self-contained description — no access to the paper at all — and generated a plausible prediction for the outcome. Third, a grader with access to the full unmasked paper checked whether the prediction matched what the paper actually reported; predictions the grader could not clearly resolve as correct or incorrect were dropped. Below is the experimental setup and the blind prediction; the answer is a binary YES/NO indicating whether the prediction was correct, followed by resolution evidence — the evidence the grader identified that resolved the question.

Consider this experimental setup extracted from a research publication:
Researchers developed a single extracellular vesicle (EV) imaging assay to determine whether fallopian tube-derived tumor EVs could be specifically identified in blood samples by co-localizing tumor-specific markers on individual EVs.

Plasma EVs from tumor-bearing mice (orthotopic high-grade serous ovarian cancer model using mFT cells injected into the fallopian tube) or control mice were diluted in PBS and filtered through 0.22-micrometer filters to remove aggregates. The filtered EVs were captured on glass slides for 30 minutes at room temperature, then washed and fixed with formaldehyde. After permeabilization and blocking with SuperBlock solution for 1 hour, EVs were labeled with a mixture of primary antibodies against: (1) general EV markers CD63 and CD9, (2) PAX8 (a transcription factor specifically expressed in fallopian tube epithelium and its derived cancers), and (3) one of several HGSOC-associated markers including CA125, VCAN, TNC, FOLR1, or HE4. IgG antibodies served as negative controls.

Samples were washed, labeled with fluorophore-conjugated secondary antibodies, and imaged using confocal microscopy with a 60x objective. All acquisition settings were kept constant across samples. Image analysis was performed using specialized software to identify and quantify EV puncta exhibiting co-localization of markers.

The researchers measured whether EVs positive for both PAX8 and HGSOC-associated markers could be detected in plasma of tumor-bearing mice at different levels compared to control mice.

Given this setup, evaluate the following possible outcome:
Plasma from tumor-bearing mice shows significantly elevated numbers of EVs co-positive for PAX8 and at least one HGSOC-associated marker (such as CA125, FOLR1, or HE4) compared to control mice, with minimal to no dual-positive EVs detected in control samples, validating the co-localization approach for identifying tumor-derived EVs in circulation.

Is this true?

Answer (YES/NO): NO